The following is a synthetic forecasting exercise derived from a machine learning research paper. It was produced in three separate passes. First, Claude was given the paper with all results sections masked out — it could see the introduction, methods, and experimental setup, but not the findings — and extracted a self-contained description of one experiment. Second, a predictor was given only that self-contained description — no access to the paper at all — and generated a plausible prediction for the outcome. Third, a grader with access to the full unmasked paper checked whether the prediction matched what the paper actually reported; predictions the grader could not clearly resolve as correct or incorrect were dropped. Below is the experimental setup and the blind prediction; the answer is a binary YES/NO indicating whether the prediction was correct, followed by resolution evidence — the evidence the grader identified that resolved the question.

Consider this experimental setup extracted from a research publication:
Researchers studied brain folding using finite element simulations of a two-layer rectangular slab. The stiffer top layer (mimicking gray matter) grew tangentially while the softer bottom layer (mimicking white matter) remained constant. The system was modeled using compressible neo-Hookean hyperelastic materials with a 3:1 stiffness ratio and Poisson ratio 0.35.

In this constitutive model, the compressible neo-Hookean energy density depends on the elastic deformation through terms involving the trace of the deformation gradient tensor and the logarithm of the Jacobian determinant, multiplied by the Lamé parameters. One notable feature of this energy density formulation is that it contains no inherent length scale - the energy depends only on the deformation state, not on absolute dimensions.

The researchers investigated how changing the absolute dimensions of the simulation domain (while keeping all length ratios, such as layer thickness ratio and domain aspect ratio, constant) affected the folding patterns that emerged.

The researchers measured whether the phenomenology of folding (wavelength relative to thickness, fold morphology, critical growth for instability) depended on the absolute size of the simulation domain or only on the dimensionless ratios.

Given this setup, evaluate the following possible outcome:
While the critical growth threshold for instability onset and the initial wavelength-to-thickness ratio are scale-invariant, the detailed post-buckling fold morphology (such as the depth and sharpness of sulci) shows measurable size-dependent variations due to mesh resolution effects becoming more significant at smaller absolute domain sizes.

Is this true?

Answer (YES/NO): NO